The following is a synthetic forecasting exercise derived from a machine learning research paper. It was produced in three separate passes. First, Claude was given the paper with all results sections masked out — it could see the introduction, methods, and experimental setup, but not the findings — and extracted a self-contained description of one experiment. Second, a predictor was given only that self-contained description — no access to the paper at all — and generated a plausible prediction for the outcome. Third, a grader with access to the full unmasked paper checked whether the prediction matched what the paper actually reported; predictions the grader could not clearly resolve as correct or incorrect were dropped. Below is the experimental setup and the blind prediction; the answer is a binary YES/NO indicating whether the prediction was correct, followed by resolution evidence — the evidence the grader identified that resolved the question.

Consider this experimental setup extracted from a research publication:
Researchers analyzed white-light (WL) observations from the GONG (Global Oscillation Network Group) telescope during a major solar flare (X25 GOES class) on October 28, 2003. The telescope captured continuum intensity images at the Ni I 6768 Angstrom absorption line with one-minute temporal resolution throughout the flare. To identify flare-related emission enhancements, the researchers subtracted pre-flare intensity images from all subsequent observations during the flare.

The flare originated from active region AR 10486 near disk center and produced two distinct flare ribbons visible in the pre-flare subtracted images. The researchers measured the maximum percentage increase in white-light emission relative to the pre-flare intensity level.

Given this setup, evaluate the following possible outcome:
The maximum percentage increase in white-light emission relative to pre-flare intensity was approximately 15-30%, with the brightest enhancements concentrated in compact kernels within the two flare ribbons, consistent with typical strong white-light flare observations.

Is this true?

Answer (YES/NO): NO